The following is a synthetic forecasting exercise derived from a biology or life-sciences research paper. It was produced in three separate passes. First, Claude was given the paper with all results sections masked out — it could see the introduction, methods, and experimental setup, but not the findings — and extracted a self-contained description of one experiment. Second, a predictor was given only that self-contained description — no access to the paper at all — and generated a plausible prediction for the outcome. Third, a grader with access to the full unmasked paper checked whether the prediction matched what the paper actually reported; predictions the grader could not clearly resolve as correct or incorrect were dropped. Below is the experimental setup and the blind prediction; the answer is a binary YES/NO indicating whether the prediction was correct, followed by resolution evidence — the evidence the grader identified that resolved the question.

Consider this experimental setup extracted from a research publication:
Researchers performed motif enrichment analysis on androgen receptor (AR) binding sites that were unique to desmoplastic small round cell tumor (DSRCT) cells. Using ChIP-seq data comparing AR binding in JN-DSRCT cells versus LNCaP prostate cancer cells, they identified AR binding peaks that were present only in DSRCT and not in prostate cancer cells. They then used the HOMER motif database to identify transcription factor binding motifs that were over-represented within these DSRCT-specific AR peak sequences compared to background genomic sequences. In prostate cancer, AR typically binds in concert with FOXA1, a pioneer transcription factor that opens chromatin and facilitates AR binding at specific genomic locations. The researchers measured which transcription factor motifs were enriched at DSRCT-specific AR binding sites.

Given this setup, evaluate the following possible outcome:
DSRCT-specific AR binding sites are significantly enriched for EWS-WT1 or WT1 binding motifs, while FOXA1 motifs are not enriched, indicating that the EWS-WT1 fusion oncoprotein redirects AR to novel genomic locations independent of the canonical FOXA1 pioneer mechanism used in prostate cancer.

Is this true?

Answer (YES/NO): NO